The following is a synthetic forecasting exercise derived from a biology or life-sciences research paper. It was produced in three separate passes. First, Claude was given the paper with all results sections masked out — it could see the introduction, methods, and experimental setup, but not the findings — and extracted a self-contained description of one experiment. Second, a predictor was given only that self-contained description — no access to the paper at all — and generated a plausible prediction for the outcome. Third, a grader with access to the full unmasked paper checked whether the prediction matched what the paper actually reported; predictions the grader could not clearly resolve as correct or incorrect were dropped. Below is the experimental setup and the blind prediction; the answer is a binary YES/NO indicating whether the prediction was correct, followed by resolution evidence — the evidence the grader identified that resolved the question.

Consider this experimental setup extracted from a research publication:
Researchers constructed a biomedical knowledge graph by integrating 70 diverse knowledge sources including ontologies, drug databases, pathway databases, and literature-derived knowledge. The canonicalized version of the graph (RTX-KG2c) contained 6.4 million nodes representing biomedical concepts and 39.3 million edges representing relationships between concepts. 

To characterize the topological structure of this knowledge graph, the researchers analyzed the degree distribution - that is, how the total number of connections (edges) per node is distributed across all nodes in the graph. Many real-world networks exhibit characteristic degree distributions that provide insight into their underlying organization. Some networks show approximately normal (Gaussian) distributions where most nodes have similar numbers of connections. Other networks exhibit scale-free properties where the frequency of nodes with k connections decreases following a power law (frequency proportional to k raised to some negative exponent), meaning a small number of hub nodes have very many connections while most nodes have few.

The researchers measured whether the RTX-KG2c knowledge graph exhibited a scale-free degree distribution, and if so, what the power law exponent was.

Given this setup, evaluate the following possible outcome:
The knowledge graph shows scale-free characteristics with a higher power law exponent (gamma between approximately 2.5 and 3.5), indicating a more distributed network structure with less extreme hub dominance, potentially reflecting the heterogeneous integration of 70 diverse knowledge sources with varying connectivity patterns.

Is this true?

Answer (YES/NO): NO